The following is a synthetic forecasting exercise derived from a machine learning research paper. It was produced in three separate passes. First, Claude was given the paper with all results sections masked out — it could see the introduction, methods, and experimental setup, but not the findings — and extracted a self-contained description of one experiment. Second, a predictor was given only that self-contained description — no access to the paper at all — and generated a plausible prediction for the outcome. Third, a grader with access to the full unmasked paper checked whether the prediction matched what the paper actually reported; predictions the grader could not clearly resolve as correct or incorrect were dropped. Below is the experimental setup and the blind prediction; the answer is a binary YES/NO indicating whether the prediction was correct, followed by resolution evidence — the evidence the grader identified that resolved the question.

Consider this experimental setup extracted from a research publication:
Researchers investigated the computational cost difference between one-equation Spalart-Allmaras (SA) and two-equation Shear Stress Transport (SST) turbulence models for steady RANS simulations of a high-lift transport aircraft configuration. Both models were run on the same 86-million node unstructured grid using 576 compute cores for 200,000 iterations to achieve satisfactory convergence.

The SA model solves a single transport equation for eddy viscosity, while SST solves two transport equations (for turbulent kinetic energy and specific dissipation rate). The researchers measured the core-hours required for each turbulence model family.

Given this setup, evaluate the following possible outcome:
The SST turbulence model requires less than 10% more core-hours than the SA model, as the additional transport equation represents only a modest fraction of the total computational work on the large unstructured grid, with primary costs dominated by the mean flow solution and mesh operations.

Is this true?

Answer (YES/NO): NO